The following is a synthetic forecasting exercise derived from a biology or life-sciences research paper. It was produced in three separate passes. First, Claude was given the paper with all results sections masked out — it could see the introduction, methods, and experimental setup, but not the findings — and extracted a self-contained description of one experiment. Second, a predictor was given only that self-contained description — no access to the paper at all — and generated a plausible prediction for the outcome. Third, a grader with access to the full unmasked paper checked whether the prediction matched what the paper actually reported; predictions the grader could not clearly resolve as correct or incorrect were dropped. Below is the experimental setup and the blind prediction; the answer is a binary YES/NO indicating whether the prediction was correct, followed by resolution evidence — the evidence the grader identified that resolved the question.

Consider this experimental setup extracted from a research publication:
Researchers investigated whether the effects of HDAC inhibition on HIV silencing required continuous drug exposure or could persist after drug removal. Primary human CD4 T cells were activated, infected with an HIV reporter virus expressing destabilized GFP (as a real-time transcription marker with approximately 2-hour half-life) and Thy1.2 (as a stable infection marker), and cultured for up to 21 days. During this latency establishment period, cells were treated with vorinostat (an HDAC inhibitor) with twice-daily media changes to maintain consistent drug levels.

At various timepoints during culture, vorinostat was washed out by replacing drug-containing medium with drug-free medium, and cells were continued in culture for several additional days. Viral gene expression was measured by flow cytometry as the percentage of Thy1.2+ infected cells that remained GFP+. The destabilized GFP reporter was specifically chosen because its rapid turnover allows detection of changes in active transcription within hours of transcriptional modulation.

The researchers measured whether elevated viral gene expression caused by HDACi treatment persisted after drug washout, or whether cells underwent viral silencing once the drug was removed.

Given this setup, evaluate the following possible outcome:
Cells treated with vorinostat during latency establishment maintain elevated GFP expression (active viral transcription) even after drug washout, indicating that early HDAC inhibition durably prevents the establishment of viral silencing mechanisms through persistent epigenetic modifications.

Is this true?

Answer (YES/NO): YES